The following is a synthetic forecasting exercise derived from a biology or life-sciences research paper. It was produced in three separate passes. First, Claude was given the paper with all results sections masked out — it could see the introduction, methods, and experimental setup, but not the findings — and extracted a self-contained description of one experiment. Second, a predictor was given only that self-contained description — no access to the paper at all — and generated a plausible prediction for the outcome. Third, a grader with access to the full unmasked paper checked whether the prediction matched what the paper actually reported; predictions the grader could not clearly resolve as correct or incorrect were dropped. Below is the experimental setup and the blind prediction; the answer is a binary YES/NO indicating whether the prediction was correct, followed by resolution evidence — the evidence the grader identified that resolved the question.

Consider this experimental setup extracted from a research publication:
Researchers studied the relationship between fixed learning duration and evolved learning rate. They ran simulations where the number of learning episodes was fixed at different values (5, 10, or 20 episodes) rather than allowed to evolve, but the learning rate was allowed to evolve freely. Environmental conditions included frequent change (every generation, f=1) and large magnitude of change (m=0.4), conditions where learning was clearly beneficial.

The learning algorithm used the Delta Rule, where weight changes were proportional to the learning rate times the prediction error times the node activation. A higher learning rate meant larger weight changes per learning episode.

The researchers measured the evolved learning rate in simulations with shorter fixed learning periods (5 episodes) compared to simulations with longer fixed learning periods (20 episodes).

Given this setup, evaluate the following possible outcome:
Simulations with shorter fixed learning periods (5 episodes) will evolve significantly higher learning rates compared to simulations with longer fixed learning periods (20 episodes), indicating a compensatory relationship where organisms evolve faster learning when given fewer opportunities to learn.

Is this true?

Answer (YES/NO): NO